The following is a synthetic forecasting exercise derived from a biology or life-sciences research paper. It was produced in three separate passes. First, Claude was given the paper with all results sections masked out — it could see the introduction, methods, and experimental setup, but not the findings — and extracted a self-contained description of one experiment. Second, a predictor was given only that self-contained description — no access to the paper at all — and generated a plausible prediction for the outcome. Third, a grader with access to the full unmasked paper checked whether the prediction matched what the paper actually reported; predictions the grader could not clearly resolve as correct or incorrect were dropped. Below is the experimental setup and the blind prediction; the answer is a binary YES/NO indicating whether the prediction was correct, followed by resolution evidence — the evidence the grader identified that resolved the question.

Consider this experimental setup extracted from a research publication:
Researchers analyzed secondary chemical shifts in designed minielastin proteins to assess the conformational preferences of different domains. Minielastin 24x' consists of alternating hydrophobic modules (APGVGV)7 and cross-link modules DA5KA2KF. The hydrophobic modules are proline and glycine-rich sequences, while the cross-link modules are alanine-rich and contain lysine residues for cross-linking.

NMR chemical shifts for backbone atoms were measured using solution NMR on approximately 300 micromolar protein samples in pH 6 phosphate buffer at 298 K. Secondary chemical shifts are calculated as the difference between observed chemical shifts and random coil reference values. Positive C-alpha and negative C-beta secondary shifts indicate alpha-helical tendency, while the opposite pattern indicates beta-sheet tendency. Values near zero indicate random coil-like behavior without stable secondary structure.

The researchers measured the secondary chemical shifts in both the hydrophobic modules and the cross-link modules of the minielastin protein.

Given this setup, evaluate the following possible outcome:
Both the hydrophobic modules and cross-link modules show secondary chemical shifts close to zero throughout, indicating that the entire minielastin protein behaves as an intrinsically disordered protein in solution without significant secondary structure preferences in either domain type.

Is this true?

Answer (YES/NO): NO